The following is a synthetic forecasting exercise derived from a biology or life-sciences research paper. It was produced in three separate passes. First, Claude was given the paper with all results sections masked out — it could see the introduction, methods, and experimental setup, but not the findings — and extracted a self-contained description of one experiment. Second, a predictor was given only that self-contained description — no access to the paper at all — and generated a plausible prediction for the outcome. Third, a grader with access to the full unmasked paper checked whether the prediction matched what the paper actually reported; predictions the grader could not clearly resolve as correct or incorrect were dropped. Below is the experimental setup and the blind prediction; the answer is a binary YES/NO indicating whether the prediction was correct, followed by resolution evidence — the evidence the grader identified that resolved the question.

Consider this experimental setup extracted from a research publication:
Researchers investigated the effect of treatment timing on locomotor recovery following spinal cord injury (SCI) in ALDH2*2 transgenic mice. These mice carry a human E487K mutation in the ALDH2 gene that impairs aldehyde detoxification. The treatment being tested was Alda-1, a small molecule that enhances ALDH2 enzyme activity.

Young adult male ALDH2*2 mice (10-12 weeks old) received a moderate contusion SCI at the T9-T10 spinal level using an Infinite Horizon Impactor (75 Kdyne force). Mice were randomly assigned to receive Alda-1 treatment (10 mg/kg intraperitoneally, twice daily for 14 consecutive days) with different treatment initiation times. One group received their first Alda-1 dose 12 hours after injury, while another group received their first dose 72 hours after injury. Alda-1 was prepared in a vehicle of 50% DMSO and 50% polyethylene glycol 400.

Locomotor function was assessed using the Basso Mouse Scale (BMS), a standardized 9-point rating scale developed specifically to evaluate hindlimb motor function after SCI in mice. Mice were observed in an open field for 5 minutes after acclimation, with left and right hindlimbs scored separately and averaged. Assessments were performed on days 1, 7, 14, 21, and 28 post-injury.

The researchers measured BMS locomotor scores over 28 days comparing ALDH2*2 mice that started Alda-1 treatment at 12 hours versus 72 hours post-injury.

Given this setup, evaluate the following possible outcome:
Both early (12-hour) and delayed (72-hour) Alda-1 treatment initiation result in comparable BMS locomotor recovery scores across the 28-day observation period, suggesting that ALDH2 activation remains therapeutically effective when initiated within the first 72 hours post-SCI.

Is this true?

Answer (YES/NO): YES